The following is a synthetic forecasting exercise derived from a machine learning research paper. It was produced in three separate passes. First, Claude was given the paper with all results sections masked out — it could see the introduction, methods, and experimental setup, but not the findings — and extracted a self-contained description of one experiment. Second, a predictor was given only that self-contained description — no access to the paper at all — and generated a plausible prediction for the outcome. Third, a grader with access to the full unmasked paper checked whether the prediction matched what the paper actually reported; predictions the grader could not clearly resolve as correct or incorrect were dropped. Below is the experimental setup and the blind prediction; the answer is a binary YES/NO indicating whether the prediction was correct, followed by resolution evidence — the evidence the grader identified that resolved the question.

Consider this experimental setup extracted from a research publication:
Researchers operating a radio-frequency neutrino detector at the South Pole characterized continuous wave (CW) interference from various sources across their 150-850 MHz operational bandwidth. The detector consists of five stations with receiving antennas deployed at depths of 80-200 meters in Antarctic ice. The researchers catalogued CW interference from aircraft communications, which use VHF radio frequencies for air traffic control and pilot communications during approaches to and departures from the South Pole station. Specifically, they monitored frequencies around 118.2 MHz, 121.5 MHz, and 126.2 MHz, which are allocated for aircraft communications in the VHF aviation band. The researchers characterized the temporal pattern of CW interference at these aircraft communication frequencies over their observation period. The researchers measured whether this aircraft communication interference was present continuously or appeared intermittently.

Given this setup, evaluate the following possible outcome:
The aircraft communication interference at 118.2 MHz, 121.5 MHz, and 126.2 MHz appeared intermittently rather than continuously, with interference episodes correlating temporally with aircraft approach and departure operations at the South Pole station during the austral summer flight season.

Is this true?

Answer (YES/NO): NO